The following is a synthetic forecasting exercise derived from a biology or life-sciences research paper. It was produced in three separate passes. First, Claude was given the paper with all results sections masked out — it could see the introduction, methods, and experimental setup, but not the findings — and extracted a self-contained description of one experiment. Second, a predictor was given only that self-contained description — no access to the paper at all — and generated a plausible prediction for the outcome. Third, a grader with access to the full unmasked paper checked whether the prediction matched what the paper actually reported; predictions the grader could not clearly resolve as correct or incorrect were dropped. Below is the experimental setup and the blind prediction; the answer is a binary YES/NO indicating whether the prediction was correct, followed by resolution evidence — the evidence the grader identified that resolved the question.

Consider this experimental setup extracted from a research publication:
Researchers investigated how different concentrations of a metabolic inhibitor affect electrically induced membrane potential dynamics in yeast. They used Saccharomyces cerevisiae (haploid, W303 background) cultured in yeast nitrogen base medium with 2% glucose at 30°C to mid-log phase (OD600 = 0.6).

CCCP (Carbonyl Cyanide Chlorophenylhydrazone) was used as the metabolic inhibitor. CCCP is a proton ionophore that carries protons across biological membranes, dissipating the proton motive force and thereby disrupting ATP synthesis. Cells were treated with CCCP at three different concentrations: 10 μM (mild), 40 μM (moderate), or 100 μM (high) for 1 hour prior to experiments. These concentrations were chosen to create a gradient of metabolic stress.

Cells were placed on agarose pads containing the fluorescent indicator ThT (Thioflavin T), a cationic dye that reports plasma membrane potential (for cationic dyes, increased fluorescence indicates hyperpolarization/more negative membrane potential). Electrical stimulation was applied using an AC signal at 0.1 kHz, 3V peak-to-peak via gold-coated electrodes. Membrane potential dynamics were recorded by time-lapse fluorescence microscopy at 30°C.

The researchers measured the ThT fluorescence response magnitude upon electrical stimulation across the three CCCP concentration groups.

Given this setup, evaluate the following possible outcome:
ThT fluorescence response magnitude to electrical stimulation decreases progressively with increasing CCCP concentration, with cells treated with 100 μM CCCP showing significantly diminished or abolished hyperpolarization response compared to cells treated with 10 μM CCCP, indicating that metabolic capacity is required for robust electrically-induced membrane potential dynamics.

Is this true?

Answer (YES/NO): YES